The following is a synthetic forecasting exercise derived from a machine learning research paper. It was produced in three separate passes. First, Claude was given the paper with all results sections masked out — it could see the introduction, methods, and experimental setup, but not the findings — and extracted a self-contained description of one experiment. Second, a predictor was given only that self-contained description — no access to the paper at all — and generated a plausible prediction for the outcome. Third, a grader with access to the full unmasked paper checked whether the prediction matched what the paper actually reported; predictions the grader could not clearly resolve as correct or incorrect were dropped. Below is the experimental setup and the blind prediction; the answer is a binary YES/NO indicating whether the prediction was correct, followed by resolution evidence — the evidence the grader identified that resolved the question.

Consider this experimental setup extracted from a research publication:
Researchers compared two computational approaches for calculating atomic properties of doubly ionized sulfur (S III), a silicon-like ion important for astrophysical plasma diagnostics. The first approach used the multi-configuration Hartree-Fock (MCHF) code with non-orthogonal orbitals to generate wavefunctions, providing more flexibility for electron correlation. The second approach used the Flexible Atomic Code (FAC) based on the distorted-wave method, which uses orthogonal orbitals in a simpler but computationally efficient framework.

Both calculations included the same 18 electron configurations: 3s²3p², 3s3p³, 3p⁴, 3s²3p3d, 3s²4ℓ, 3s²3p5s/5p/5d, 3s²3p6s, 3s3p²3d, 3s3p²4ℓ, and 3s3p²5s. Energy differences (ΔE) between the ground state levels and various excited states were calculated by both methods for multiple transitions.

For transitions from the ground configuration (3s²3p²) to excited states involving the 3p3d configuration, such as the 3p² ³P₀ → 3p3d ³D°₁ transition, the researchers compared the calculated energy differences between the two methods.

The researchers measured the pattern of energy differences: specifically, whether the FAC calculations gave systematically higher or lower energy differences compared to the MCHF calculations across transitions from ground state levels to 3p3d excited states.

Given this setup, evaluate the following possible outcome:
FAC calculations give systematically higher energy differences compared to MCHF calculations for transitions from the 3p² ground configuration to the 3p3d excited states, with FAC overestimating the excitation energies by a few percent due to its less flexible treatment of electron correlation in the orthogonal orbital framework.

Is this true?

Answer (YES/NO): YES